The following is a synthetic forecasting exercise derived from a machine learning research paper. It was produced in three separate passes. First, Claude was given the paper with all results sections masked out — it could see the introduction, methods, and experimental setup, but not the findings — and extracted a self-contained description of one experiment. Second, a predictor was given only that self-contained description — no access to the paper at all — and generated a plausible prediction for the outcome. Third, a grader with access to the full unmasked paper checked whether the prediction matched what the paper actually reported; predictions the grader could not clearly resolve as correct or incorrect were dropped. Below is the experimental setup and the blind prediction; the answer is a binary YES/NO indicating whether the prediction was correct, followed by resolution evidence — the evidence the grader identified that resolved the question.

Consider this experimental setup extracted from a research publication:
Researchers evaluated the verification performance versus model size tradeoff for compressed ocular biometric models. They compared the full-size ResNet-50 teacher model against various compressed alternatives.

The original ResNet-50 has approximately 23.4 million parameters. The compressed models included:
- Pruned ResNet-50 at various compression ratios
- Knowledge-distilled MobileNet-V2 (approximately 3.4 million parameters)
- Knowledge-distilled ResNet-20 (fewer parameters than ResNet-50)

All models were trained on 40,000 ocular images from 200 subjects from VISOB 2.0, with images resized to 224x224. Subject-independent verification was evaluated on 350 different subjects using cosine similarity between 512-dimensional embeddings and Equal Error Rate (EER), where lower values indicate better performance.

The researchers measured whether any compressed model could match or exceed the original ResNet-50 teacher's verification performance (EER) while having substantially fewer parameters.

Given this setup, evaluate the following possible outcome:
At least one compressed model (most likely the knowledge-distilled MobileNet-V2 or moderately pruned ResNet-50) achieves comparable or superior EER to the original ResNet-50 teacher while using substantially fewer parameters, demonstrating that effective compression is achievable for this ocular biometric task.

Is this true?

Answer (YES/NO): YES